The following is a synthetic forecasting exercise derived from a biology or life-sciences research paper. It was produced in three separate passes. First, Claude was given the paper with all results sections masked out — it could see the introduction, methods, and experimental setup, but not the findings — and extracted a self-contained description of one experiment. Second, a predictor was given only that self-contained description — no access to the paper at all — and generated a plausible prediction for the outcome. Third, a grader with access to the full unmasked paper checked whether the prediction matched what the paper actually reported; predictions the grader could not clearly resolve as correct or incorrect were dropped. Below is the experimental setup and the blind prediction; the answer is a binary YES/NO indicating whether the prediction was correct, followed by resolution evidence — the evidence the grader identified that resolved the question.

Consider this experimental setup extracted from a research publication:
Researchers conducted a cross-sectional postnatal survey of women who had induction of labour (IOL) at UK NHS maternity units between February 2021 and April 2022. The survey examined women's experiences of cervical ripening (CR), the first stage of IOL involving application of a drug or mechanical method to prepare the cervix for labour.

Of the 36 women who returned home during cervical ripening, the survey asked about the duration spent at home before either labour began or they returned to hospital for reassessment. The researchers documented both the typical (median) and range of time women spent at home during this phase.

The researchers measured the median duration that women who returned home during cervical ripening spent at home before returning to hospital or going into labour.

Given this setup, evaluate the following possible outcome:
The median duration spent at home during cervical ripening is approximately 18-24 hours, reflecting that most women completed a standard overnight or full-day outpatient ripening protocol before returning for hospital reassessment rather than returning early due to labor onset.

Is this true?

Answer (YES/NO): YES